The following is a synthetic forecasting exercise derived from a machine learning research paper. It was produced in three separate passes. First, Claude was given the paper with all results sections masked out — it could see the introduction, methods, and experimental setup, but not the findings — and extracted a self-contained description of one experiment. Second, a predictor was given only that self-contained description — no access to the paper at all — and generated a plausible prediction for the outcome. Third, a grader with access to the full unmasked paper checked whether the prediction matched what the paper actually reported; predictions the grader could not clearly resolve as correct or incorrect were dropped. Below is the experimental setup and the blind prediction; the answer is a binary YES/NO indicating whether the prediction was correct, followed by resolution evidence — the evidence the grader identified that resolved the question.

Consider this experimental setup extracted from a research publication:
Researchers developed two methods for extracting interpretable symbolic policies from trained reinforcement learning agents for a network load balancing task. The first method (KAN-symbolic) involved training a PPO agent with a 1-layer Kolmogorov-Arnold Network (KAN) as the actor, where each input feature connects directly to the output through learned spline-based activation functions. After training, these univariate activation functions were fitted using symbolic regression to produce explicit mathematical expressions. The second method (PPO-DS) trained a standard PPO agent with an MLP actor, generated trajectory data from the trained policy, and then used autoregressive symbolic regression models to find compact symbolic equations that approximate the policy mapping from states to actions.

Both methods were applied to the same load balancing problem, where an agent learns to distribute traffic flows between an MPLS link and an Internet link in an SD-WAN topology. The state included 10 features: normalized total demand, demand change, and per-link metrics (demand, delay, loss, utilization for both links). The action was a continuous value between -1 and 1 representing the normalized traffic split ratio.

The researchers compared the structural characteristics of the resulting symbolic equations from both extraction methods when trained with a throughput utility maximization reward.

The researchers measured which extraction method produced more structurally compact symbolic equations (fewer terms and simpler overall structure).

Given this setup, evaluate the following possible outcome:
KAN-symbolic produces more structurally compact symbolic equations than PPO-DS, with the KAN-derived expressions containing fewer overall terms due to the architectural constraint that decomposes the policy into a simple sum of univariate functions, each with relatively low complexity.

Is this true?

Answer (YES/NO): NO